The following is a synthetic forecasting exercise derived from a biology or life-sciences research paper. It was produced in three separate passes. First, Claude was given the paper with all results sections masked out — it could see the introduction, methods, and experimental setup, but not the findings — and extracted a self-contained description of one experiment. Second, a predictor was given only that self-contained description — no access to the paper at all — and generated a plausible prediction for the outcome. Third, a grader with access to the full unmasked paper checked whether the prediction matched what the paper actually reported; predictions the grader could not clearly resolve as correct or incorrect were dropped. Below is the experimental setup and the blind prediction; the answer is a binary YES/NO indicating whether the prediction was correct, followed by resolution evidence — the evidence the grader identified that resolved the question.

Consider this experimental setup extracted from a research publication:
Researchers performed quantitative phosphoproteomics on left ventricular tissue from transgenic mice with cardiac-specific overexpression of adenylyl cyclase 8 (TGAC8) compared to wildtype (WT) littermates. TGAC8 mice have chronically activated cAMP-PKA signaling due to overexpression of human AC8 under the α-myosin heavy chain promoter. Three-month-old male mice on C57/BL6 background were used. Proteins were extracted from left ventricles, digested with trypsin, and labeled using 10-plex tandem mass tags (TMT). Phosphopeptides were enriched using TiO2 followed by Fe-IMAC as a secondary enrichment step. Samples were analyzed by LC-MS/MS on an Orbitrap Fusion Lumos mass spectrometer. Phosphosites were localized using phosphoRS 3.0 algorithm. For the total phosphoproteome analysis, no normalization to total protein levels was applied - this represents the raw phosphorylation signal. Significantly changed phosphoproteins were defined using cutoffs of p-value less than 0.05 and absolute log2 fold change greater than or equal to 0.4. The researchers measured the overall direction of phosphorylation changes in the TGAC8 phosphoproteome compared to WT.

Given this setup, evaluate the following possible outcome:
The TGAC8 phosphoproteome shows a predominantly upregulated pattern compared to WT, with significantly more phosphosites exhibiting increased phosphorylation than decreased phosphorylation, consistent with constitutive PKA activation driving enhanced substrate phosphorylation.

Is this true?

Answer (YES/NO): YES